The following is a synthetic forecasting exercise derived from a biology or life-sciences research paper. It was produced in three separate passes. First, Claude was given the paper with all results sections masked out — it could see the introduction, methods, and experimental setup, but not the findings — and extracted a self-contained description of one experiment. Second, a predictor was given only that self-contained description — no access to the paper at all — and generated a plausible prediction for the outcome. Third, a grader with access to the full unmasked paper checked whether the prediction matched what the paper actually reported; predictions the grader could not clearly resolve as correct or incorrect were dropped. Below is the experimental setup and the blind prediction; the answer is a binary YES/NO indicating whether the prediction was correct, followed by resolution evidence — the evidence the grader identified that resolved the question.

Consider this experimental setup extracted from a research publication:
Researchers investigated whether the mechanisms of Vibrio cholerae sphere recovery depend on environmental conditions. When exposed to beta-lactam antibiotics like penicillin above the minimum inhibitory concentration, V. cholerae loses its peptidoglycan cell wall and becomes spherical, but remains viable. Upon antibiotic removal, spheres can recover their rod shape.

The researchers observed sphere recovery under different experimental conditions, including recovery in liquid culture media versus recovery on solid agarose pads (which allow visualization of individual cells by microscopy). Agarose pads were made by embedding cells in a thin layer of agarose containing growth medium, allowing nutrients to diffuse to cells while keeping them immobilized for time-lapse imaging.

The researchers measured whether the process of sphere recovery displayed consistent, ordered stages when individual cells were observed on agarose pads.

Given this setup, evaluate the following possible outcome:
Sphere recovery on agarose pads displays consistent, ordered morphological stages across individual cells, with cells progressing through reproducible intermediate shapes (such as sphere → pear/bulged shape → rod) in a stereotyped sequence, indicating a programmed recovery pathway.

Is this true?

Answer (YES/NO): YES